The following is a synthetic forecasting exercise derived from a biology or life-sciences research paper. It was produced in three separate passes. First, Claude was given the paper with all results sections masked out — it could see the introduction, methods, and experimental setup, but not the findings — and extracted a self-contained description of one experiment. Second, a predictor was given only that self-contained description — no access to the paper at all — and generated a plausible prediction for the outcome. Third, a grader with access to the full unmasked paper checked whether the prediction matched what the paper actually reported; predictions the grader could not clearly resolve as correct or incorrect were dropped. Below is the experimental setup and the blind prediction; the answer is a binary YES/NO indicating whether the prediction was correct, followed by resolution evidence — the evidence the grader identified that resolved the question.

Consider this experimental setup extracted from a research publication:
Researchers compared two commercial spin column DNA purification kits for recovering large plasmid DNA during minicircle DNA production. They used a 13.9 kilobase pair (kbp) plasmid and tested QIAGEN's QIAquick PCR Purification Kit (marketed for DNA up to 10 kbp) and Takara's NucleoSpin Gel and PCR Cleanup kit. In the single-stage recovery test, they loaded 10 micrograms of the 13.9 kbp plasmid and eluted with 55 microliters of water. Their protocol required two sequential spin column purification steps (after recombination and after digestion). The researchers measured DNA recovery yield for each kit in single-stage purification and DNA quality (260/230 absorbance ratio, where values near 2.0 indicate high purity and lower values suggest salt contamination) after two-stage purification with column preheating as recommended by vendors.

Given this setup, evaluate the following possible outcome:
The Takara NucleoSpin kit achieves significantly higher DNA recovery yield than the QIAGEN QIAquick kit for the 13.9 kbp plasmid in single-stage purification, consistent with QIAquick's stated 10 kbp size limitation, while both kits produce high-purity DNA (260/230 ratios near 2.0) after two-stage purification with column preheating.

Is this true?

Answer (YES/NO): NO